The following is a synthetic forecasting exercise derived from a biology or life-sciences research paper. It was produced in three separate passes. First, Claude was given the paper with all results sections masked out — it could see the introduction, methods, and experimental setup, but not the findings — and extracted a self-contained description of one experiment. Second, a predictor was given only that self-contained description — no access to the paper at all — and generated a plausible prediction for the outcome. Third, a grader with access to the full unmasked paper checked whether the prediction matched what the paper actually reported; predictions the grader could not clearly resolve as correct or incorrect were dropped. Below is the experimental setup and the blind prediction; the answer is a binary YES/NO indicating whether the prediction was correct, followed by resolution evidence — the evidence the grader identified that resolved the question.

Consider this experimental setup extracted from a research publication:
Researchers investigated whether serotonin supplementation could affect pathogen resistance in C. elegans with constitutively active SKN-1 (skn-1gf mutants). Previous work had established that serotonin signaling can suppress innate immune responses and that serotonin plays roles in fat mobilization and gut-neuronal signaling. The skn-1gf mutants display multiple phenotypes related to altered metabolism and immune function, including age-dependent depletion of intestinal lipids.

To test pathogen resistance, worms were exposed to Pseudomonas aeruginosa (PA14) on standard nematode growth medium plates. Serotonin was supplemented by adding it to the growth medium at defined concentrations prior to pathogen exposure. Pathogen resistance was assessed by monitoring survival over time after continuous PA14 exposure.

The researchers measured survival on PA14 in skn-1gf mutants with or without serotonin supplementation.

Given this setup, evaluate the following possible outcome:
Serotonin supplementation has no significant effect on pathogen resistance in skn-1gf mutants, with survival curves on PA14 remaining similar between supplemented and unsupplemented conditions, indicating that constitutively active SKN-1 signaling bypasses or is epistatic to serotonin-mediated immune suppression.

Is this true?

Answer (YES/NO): NO